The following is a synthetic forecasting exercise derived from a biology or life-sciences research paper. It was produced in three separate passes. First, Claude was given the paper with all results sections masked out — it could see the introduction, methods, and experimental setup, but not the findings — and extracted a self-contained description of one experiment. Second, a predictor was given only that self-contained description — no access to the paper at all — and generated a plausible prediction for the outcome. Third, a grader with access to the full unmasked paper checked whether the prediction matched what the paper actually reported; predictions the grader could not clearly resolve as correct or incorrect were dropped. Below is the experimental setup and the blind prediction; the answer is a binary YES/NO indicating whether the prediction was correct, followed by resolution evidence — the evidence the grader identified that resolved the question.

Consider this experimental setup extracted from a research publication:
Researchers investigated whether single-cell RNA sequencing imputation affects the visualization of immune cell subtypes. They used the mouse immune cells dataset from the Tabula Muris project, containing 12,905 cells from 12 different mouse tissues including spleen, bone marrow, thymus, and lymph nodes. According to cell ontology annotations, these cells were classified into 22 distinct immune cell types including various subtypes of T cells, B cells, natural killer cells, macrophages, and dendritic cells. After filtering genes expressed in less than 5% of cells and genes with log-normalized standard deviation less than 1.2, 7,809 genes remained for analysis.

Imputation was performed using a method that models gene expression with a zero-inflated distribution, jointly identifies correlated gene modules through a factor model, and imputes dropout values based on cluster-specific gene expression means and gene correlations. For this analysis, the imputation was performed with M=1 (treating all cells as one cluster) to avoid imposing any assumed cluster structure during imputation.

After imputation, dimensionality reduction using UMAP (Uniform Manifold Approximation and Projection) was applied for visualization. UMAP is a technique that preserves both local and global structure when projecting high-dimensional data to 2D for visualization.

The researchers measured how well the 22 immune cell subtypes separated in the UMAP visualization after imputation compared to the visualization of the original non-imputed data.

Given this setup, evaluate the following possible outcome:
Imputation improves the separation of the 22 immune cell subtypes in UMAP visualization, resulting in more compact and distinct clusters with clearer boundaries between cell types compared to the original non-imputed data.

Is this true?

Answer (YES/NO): YES